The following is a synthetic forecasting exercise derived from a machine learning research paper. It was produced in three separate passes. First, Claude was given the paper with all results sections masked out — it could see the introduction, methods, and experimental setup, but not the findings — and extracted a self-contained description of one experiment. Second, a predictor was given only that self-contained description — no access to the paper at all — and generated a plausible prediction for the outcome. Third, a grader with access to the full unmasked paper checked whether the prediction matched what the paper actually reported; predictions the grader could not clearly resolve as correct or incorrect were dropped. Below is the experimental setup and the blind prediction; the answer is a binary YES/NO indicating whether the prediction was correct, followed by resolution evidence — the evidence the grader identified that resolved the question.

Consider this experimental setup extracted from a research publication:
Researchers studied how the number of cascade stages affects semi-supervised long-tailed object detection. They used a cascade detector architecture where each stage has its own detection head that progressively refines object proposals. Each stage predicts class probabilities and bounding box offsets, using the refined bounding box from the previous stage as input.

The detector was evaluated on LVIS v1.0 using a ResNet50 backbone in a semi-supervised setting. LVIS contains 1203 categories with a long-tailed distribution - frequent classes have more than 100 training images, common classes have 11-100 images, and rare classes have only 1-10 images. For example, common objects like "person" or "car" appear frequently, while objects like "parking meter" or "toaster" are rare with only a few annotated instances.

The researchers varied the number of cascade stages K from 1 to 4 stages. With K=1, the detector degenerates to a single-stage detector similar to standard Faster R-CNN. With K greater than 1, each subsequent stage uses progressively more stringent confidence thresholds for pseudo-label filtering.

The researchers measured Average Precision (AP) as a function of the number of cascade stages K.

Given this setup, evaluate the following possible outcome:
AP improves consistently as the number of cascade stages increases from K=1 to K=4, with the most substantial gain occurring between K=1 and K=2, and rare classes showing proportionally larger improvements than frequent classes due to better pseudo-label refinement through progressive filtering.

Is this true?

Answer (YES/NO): NO